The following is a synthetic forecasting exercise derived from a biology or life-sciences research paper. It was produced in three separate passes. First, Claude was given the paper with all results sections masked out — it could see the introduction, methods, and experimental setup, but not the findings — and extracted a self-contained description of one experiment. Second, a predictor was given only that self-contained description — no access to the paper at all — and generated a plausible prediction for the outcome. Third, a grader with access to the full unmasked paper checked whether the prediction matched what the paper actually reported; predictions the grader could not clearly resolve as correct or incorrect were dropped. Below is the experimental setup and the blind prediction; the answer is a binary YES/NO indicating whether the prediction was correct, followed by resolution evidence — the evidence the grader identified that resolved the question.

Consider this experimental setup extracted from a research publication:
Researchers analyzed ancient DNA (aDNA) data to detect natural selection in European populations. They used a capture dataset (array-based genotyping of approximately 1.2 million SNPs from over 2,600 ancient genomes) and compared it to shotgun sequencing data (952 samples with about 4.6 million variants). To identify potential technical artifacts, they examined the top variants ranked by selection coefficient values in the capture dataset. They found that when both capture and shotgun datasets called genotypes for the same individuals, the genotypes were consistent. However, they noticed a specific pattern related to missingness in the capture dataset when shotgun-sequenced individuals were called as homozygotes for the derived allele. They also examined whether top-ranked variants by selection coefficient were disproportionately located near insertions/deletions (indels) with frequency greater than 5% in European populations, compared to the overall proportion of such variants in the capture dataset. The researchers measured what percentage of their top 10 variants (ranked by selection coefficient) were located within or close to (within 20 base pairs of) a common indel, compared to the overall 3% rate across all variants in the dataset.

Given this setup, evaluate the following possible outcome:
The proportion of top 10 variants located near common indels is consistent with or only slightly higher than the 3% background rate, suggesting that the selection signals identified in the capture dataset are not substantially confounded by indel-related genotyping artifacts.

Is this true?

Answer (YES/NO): NO